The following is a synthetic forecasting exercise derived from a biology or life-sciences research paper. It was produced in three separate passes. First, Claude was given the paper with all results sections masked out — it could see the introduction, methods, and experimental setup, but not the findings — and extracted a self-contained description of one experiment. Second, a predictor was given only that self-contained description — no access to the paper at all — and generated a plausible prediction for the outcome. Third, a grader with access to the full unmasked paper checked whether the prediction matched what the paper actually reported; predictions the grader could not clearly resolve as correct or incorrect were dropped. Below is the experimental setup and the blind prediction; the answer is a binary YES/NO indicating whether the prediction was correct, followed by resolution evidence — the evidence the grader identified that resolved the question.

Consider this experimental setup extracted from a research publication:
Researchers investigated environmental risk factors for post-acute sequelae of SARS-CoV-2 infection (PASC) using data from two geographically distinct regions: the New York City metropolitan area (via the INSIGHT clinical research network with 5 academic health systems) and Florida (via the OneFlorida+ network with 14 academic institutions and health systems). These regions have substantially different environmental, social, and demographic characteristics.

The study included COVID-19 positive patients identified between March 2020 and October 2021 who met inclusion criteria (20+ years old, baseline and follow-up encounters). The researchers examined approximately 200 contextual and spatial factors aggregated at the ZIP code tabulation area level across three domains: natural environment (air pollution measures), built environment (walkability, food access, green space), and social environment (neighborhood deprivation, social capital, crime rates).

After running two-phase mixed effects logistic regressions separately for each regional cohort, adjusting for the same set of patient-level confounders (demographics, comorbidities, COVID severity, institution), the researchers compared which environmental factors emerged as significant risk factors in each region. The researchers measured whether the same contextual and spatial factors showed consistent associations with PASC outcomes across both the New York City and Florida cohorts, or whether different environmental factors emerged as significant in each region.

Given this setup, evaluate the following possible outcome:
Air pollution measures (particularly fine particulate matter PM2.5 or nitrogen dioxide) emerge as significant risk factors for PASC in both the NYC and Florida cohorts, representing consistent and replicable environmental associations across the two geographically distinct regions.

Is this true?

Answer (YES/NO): NO